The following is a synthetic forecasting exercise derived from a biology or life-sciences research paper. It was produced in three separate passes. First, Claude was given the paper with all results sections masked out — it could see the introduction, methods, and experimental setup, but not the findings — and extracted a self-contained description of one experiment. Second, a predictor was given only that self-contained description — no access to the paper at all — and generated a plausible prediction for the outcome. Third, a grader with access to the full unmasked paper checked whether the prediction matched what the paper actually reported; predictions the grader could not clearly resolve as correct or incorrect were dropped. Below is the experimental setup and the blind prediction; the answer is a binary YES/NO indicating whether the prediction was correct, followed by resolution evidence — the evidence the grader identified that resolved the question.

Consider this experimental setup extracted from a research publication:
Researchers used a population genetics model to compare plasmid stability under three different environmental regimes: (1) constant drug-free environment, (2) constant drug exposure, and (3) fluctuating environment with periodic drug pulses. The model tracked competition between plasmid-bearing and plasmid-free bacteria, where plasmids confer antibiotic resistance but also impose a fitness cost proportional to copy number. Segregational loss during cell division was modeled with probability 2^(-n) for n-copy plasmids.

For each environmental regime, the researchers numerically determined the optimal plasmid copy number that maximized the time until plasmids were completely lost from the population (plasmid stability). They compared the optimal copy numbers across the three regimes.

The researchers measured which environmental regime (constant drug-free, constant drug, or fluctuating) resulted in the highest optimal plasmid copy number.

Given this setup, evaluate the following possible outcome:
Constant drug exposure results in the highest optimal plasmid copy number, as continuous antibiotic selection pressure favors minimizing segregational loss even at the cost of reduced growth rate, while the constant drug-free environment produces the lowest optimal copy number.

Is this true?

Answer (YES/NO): NO